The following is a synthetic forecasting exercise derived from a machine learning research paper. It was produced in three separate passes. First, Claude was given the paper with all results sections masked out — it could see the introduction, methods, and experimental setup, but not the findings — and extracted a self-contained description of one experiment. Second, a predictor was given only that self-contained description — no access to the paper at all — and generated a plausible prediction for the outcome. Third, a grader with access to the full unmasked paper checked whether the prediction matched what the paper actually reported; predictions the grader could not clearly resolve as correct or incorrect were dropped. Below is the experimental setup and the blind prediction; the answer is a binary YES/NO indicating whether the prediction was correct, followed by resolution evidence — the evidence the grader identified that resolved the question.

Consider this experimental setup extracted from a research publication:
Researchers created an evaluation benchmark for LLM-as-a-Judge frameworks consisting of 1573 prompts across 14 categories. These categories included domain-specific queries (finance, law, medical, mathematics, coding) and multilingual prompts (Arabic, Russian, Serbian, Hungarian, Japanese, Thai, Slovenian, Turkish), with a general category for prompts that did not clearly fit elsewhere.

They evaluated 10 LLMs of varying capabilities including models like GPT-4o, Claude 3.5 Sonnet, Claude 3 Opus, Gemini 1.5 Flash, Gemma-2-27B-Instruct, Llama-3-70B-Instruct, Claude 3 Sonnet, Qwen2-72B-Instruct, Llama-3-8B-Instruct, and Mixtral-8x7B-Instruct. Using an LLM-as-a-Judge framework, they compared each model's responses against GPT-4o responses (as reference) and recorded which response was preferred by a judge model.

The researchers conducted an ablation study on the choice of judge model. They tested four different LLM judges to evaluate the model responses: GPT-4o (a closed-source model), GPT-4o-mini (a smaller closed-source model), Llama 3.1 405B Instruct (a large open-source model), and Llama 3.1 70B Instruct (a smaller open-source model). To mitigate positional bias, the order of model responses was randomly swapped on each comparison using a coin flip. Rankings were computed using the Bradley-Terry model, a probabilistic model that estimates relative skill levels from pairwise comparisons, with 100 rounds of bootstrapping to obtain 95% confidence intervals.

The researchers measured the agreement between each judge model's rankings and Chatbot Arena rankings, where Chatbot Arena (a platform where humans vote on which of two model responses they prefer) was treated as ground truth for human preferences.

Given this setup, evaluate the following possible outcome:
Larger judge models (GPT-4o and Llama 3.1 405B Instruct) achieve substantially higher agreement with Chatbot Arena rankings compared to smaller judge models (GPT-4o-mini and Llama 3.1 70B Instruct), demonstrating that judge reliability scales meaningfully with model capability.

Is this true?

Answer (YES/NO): NO